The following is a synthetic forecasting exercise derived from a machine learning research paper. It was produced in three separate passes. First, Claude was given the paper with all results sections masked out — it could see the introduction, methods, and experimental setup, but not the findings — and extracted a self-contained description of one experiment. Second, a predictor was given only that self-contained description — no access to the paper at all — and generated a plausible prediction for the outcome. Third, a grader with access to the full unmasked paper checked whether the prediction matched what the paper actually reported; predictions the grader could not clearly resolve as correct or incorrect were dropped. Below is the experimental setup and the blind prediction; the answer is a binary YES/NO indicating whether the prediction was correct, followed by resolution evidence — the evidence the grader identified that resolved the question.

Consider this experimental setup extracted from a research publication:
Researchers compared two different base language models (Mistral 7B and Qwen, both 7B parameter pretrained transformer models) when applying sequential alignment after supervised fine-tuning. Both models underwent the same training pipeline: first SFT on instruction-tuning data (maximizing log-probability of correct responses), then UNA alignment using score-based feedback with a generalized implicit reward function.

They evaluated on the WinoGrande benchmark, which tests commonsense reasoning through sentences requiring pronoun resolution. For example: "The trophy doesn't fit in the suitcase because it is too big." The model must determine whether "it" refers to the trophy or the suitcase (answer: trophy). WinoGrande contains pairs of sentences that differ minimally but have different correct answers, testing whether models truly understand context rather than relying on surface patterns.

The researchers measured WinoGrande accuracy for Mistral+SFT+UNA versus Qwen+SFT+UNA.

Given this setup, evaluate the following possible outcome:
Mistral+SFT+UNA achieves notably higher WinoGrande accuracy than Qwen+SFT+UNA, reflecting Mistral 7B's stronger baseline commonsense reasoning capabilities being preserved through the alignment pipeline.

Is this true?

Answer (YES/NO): NO